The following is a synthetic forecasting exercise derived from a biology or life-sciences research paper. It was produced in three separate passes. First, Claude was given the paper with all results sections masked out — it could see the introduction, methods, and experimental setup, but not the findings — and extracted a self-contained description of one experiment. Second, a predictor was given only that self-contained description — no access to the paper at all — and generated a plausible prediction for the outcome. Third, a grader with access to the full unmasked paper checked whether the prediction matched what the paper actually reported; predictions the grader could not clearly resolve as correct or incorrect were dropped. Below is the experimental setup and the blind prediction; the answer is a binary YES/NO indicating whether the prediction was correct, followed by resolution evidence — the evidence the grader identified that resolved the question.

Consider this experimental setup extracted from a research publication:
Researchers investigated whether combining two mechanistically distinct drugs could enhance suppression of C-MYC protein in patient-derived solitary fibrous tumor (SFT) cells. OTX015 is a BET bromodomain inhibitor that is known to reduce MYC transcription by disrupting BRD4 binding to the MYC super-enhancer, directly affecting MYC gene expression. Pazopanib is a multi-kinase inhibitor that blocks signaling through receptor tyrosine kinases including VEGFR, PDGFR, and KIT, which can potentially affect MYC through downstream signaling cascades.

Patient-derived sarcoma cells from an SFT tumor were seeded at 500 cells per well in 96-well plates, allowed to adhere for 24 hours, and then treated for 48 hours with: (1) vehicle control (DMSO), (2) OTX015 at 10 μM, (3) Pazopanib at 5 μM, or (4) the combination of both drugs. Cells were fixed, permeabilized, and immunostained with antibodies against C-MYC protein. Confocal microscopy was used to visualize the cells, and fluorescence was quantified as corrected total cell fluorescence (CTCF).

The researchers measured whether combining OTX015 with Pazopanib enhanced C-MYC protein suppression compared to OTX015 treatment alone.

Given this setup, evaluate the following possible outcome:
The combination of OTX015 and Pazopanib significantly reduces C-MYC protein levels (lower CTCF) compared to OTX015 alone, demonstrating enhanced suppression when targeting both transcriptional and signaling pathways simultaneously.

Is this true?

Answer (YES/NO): YES